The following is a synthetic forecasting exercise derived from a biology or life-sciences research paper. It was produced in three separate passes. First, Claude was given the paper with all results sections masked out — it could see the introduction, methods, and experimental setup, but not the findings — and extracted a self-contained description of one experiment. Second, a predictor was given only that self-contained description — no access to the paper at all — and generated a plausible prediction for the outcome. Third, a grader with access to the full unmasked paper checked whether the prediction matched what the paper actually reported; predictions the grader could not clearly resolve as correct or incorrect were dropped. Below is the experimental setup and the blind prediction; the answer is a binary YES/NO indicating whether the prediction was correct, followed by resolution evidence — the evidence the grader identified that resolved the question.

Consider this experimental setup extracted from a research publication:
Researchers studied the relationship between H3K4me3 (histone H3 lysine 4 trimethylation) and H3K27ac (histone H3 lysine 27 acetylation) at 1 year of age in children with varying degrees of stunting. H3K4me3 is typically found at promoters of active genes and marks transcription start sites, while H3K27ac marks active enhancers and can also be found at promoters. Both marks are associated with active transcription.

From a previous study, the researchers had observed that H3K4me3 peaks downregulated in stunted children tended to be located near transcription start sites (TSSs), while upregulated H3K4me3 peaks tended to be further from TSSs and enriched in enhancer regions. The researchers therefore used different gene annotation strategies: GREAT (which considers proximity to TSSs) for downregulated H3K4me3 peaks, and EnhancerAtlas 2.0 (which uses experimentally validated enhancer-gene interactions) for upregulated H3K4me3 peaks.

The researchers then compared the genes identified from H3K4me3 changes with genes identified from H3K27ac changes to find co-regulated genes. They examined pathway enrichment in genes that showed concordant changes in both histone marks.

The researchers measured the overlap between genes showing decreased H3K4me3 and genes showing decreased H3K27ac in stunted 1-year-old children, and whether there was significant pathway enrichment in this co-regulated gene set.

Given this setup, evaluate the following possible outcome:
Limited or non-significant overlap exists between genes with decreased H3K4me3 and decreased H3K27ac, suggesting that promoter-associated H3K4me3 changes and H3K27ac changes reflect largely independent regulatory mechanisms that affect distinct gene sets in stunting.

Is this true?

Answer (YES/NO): NO